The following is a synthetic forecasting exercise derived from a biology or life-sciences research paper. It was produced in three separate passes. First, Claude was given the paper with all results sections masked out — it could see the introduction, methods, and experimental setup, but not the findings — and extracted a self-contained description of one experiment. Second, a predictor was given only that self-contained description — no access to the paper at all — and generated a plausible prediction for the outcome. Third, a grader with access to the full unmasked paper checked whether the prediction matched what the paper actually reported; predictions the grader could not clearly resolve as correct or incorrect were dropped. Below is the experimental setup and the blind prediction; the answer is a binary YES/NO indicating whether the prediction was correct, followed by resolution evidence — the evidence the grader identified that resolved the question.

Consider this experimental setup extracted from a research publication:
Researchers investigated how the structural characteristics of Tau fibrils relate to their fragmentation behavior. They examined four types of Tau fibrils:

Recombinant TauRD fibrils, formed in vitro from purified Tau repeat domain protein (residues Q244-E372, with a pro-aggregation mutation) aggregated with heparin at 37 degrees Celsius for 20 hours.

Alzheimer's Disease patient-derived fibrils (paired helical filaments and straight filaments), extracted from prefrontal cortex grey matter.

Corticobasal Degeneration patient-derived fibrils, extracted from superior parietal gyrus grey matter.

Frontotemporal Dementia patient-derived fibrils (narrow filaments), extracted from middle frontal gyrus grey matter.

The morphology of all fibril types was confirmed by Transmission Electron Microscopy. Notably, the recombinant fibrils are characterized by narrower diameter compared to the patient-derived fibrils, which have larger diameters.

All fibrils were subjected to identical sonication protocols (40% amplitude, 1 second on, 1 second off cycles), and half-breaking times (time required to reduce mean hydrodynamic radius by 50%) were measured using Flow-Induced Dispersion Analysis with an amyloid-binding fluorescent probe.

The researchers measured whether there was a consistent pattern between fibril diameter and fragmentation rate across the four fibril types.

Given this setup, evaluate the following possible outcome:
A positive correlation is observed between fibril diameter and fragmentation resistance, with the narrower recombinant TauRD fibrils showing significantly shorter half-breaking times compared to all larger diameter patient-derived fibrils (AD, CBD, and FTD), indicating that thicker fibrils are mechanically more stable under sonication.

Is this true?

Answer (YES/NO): NO